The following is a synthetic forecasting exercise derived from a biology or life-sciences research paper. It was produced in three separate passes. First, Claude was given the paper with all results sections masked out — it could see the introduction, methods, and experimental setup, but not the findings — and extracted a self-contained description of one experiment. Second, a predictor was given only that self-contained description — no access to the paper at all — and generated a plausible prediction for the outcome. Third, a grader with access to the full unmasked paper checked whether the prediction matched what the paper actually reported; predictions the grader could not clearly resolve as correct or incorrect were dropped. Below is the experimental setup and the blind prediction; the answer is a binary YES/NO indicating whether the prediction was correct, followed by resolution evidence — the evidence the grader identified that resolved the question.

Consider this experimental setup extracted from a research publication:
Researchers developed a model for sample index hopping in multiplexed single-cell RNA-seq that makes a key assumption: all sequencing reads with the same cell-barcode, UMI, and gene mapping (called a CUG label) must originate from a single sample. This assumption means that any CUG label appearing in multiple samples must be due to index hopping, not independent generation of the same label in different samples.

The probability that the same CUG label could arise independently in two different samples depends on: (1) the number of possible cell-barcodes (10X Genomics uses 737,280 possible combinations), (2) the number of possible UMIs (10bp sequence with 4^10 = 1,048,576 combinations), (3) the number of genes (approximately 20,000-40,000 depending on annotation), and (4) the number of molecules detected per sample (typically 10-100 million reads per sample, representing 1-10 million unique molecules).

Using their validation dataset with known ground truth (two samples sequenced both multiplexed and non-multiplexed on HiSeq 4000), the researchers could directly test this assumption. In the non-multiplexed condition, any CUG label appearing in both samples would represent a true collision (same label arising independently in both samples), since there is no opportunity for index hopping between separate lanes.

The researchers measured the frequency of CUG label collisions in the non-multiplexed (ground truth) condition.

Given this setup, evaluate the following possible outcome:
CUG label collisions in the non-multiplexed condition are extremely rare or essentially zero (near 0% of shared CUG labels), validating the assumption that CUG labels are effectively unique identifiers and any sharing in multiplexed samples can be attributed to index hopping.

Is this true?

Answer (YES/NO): YES